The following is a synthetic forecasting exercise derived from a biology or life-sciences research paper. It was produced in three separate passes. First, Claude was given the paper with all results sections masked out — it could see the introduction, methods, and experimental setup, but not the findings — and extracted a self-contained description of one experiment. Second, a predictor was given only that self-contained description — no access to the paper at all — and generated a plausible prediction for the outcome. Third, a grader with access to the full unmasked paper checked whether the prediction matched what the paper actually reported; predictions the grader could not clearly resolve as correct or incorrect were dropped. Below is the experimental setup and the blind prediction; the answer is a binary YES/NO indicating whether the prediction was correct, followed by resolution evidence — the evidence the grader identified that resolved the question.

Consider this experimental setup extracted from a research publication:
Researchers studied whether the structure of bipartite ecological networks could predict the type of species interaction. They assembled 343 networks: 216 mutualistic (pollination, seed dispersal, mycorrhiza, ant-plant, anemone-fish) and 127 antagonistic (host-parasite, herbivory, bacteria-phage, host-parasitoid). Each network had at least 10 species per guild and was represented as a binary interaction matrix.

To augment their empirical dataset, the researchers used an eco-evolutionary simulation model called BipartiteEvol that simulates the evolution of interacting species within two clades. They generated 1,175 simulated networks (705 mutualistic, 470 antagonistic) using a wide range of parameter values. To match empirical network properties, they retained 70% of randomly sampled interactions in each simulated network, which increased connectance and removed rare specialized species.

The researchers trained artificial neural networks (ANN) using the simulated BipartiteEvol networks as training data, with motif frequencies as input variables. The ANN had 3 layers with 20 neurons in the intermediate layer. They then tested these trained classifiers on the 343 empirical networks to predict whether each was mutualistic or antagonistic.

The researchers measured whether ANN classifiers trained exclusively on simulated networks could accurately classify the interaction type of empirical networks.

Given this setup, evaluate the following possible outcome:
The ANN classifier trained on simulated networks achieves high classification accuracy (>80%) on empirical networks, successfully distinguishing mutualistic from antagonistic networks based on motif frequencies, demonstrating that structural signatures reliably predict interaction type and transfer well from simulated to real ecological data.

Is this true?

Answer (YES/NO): NO